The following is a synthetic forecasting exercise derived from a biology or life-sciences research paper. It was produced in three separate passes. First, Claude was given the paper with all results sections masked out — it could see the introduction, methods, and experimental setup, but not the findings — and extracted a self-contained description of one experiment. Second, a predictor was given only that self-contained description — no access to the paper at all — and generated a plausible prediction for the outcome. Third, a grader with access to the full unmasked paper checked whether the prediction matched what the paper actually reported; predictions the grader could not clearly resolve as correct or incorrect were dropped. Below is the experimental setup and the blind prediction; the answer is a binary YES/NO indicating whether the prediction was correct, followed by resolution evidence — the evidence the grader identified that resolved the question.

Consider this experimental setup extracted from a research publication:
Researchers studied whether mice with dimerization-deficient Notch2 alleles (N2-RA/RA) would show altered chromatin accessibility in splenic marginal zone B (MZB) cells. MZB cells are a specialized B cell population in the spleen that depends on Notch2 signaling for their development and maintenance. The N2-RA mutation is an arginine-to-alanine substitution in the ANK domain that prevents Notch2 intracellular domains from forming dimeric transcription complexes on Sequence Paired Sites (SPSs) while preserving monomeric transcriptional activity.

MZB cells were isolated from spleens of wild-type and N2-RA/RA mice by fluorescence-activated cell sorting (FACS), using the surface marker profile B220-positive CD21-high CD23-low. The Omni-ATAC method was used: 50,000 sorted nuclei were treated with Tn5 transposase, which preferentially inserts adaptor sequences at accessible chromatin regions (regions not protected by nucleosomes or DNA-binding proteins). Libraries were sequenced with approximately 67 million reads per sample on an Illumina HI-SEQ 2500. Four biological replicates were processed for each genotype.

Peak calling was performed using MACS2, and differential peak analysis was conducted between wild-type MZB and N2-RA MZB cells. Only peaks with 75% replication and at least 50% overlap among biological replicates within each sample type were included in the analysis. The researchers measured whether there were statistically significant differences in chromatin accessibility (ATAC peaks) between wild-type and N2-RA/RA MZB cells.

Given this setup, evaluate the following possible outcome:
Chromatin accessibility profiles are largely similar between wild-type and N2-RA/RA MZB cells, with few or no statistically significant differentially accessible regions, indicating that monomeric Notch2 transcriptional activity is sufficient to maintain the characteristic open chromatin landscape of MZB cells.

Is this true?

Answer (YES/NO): YES